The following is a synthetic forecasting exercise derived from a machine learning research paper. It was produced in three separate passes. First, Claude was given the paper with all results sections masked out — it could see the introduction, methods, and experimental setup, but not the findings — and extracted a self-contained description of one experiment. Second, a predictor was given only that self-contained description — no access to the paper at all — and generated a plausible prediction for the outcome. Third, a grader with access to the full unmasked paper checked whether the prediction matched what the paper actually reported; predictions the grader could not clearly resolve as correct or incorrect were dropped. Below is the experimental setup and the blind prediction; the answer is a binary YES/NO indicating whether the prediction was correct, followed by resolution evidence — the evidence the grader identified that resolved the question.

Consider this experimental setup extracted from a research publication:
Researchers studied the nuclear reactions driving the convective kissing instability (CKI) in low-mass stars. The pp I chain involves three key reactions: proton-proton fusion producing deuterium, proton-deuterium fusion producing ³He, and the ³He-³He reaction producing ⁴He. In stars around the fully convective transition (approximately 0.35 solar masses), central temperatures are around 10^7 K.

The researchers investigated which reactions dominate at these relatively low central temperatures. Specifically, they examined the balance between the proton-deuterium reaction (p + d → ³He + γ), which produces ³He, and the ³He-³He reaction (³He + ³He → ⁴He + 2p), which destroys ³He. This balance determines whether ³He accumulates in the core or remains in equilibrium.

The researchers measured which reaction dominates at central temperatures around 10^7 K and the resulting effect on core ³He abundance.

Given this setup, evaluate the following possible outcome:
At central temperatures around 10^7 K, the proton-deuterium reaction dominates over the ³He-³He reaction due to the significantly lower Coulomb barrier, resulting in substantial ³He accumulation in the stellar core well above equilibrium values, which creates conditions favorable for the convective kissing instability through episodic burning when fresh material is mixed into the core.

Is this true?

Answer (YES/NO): YES